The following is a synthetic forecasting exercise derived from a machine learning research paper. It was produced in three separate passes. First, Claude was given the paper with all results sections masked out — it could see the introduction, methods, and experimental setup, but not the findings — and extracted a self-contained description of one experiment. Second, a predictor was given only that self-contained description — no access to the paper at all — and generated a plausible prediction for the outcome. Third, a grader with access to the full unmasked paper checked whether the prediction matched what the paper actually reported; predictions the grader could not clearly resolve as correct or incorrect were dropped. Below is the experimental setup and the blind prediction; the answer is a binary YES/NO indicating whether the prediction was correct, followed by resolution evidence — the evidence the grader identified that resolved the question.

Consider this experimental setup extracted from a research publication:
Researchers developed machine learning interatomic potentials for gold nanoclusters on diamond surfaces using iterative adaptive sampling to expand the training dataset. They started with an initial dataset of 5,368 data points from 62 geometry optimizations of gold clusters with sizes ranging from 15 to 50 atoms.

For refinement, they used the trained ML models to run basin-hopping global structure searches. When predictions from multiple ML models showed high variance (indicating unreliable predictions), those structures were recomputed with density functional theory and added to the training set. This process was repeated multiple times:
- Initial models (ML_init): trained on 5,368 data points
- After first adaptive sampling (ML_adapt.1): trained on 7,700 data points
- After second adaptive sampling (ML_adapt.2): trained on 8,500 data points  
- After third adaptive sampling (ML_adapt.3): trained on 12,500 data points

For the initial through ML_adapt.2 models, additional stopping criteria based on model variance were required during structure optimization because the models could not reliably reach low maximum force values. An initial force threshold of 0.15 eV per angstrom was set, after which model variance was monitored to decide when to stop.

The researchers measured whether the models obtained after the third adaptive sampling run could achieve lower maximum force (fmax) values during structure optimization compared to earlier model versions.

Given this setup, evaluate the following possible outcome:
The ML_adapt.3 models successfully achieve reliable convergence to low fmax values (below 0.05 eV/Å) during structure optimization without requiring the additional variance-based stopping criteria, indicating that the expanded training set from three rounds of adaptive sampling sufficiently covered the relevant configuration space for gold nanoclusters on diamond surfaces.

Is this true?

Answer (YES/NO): YES